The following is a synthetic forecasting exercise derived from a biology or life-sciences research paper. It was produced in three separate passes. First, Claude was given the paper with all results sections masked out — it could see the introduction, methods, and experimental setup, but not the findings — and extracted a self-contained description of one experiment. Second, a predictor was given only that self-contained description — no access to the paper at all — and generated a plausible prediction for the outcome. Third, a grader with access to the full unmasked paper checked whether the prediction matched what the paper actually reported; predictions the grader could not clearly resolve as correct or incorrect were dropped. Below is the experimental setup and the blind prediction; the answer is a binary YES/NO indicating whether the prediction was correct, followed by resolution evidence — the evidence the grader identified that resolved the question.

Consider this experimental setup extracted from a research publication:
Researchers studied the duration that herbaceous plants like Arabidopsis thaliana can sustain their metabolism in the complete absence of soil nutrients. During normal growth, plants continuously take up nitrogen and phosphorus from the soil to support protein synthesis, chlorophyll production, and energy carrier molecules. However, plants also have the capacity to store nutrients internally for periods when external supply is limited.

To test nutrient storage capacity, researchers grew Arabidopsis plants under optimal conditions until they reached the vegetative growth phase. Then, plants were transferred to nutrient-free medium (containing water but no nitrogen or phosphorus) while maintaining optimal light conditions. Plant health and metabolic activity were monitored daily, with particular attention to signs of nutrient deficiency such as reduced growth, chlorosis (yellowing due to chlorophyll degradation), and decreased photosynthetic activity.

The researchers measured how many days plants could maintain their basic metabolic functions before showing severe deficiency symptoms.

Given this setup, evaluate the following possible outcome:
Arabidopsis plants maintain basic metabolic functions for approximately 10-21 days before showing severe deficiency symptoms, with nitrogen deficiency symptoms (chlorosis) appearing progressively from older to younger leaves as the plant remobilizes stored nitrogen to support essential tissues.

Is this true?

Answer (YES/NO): NO